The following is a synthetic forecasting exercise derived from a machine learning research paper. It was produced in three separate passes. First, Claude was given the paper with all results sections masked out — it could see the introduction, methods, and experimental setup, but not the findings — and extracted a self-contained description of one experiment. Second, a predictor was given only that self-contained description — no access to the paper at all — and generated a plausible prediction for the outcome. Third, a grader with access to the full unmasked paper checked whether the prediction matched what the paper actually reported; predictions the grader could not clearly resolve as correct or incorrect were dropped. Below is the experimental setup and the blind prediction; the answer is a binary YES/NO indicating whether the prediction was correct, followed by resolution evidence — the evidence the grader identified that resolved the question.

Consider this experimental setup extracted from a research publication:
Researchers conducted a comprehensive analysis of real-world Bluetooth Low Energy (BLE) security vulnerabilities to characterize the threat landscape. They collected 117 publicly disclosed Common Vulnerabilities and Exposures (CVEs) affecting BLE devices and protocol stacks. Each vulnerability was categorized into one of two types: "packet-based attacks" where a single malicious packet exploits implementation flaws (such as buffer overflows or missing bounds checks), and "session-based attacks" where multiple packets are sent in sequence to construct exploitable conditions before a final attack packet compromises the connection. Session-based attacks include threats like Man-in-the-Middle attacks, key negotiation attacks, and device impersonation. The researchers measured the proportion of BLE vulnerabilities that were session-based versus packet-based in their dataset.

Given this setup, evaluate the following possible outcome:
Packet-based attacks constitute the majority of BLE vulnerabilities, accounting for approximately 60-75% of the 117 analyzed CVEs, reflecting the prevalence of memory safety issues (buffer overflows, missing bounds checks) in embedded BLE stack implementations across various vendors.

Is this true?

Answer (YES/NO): NO